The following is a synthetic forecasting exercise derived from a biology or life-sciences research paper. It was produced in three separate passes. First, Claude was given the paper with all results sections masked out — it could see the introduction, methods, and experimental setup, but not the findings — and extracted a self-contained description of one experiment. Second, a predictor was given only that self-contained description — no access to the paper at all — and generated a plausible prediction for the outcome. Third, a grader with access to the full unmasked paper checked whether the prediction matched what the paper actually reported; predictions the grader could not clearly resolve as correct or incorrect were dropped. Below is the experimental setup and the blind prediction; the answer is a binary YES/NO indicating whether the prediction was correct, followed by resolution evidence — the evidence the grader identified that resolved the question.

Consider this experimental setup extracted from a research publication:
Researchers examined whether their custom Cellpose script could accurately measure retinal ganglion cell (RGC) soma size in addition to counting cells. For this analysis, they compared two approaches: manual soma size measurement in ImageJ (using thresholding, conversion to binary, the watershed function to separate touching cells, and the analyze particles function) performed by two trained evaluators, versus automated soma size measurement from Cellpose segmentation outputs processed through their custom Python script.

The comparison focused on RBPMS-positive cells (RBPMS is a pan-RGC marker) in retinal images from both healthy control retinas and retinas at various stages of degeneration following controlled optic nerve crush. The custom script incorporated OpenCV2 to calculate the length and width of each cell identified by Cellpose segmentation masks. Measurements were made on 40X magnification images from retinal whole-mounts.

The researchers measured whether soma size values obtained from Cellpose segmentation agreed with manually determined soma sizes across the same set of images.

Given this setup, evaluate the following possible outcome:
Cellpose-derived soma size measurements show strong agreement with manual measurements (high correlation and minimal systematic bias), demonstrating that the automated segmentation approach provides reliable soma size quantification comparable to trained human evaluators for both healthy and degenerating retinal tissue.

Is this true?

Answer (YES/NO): NO